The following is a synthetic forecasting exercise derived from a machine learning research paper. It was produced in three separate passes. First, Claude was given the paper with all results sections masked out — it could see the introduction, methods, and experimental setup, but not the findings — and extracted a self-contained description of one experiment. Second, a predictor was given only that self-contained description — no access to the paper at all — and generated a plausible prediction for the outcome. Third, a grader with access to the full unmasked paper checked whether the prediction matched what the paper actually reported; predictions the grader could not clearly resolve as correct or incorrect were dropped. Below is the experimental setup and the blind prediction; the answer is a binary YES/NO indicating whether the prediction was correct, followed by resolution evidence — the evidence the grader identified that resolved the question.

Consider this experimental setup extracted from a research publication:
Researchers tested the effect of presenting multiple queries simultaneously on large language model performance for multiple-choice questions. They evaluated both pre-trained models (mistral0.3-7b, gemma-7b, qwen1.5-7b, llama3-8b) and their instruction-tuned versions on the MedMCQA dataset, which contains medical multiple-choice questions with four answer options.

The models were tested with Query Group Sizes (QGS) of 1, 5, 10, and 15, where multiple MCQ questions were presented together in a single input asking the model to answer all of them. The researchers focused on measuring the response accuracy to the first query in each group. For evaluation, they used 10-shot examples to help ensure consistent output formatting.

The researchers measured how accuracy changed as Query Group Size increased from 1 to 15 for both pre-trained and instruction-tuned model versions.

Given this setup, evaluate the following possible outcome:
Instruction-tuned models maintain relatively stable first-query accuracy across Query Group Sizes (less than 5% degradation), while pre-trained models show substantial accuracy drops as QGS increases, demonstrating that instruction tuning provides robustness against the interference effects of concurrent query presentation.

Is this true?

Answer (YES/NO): NO